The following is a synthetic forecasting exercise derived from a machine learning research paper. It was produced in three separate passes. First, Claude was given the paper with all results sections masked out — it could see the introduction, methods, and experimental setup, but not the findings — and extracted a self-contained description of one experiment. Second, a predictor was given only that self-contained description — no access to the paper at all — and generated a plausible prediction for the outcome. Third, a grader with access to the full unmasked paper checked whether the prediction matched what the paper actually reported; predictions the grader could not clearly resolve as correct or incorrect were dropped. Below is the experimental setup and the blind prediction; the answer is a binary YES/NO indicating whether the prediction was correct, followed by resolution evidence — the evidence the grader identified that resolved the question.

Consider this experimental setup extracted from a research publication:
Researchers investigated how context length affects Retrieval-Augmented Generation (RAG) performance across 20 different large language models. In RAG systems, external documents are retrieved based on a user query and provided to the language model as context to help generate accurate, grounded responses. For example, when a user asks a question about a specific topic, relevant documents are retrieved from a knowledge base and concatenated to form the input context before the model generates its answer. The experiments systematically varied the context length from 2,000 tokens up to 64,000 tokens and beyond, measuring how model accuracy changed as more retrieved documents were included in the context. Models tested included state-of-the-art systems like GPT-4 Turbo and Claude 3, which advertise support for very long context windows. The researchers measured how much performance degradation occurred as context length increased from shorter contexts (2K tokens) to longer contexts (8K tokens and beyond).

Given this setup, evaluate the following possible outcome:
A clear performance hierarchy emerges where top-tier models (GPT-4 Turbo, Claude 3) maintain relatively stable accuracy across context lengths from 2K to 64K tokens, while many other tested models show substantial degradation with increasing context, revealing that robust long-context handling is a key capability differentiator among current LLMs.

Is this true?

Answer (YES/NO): NO